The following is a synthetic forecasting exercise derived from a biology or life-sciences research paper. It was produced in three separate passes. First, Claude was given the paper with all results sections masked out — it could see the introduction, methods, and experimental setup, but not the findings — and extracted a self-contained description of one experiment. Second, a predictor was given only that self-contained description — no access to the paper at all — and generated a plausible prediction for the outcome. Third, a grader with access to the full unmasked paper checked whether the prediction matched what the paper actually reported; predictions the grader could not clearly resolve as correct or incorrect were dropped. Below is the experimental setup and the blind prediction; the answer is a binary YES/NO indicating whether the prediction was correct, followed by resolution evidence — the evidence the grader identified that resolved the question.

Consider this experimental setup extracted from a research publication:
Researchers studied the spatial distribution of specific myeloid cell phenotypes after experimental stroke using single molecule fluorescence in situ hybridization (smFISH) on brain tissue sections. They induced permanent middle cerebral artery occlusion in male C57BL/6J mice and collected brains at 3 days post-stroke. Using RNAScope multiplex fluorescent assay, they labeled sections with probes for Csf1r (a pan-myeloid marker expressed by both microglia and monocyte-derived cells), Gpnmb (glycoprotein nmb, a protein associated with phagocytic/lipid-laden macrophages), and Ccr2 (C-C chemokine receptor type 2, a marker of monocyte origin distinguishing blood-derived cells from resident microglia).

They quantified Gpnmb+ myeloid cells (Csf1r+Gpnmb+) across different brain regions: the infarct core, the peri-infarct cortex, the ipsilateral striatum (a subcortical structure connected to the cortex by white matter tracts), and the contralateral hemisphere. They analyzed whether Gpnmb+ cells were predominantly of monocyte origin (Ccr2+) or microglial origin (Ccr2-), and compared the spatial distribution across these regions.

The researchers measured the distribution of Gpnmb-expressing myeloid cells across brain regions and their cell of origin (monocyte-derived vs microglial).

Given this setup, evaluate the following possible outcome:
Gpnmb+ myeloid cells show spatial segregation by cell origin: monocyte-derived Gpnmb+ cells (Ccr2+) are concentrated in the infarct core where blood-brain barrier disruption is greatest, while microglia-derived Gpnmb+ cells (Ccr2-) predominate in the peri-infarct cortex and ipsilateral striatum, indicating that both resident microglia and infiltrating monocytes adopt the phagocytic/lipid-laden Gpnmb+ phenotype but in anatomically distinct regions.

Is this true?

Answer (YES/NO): NO